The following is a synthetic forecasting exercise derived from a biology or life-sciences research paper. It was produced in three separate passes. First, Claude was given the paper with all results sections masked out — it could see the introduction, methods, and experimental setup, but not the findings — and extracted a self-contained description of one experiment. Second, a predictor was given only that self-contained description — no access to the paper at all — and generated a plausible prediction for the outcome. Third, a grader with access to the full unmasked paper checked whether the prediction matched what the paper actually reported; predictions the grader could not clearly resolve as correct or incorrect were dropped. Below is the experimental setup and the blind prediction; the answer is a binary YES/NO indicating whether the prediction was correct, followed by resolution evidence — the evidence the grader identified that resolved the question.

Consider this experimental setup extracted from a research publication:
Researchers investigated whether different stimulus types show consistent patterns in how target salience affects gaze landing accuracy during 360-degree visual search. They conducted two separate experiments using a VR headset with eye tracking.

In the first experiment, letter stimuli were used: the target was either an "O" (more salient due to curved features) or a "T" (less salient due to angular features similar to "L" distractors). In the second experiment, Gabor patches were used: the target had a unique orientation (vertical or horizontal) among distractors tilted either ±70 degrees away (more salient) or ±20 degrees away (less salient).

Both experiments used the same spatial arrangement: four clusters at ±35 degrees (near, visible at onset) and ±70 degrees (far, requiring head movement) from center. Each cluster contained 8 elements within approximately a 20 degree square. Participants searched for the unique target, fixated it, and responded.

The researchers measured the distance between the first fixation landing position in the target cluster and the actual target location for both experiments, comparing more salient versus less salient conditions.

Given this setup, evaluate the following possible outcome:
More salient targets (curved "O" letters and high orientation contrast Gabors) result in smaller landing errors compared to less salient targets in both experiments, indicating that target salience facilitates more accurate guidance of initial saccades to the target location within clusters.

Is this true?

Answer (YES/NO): YES